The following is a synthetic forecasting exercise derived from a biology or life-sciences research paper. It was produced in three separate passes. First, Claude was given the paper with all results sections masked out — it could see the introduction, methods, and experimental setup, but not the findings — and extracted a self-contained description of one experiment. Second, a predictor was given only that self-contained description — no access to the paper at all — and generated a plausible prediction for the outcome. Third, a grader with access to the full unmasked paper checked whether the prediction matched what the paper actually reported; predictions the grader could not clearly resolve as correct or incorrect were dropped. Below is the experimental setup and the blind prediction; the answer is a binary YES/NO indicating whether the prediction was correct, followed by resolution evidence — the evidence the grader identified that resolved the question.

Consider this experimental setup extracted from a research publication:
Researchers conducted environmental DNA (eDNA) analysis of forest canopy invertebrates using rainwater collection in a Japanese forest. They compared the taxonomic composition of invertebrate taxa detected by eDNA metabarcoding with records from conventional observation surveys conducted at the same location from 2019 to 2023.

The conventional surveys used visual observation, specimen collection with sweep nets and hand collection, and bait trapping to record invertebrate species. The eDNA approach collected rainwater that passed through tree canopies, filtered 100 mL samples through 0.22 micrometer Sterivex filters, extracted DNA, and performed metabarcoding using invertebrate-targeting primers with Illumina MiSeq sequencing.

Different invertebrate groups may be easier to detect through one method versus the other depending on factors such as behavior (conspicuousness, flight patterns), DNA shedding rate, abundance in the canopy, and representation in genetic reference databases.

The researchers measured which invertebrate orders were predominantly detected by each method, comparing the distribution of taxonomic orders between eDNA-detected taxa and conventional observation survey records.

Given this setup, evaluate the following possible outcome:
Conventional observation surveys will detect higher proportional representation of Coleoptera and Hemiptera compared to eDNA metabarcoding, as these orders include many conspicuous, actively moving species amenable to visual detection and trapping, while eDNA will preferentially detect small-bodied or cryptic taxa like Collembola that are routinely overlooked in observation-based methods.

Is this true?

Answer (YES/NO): NO